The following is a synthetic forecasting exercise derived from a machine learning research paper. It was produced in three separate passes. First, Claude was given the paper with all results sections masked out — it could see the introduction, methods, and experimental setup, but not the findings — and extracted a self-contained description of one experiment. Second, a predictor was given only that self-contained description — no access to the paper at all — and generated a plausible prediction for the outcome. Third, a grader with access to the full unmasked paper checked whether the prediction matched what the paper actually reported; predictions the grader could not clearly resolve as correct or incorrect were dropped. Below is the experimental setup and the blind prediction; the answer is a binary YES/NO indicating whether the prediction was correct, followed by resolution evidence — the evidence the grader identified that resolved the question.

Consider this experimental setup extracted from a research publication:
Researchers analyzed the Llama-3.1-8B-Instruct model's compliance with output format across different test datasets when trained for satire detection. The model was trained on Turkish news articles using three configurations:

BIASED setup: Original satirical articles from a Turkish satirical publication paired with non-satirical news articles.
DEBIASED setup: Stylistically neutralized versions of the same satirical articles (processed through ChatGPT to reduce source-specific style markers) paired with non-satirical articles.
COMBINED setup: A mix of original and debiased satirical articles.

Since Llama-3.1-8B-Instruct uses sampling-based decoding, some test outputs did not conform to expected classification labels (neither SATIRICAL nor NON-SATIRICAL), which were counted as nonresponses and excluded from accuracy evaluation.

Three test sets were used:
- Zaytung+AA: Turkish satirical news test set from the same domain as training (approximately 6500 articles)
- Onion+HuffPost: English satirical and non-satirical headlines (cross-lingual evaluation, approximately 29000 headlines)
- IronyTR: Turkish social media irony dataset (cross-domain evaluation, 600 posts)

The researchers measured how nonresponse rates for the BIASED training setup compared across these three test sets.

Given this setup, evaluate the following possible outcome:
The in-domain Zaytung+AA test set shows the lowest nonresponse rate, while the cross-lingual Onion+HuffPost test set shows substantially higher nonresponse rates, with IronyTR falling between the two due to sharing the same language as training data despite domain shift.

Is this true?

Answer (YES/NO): YES